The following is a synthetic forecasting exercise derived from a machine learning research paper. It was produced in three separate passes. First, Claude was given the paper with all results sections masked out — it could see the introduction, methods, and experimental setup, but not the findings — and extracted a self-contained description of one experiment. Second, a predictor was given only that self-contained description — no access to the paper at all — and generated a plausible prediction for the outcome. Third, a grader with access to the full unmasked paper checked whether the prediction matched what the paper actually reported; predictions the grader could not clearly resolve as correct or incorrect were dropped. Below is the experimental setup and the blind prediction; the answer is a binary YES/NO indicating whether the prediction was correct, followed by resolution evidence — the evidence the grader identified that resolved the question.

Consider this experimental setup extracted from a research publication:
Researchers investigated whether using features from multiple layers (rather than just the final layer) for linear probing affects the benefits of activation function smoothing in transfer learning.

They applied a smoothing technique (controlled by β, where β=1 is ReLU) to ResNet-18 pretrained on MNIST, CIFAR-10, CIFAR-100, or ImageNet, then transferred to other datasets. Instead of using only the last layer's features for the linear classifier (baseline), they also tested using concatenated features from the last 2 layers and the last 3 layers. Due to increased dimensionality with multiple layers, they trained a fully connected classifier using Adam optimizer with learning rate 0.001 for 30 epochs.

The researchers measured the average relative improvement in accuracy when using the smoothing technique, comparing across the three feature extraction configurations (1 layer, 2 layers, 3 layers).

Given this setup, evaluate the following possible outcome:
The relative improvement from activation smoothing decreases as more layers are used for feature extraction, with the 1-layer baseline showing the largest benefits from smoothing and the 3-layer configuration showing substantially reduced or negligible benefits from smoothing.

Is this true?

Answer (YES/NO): NO